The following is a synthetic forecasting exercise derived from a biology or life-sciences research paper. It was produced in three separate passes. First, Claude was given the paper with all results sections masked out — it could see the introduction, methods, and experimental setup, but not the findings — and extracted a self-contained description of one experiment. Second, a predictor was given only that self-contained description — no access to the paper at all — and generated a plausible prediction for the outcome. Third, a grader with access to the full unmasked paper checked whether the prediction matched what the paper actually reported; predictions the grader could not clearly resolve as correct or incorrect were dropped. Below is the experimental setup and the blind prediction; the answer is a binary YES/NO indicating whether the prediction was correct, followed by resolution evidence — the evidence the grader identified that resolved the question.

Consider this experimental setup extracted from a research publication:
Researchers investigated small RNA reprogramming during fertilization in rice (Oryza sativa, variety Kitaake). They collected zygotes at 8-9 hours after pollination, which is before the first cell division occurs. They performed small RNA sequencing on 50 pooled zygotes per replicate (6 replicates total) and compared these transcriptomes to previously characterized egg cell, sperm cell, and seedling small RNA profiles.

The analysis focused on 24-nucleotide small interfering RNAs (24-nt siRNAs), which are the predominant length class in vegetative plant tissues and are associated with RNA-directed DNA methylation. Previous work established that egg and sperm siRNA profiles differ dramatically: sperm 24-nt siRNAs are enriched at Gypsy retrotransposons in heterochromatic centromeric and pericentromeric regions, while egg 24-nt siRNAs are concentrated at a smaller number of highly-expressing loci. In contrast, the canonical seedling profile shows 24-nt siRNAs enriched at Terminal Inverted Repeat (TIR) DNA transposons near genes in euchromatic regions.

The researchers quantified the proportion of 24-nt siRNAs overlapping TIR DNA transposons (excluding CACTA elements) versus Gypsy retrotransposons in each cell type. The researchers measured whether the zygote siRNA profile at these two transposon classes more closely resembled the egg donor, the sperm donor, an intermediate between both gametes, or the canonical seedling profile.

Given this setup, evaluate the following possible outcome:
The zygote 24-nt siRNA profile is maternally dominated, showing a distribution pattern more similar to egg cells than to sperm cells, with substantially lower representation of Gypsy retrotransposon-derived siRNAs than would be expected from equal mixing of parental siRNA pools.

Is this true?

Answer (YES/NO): YES